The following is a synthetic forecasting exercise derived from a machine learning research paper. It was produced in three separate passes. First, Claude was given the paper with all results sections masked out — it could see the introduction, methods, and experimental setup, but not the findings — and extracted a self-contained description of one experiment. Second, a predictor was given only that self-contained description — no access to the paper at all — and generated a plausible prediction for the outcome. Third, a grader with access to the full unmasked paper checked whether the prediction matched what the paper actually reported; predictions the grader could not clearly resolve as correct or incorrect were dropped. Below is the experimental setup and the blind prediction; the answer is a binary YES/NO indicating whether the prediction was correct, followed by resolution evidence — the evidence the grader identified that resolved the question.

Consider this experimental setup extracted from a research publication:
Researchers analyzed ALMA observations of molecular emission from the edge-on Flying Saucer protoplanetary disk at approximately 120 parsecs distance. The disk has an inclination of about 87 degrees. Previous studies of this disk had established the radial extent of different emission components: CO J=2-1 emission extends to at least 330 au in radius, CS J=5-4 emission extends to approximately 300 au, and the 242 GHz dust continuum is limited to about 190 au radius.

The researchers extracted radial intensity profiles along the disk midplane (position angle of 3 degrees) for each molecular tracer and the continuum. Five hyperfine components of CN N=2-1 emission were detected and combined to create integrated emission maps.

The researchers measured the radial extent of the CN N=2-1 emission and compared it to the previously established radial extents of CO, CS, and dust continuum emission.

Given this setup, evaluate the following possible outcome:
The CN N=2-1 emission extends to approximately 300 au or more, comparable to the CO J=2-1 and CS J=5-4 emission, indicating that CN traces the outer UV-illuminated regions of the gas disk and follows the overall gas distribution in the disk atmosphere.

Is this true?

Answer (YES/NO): NO